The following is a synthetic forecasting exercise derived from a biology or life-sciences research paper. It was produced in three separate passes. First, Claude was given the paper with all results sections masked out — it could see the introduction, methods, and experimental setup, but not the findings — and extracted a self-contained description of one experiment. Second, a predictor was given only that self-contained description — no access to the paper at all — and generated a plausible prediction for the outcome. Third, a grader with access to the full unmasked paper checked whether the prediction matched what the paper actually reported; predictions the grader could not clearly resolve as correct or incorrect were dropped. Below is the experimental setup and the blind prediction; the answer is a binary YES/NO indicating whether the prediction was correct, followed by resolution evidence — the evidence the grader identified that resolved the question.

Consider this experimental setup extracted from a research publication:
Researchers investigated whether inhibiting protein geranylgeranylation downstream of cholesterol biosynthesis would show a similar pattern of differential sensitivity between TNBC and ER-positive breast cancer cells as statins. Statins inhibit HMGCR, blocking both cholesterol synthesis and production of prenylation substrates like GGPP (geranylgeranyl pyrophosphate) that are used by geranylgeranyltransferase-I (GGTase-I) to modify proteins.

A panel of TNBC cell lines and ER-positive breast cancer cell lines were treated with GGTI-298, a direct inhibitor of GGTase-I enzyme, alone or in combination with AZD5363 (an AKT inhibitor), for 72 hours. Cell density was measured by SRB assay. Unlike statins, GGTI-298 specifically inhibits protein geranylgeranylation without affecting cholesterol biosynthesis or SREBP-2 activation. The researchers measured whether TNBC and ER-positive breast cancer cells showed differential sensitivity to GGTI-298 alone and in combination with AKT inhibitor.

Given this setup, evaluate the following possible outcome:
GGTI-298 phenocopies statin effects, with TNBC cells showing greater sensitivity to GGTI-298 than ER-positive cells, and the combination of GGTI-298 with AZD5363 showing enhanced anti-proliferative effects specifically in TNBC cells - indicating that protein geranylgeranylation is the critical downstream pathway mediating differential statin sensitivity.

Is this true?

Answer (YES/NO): NO